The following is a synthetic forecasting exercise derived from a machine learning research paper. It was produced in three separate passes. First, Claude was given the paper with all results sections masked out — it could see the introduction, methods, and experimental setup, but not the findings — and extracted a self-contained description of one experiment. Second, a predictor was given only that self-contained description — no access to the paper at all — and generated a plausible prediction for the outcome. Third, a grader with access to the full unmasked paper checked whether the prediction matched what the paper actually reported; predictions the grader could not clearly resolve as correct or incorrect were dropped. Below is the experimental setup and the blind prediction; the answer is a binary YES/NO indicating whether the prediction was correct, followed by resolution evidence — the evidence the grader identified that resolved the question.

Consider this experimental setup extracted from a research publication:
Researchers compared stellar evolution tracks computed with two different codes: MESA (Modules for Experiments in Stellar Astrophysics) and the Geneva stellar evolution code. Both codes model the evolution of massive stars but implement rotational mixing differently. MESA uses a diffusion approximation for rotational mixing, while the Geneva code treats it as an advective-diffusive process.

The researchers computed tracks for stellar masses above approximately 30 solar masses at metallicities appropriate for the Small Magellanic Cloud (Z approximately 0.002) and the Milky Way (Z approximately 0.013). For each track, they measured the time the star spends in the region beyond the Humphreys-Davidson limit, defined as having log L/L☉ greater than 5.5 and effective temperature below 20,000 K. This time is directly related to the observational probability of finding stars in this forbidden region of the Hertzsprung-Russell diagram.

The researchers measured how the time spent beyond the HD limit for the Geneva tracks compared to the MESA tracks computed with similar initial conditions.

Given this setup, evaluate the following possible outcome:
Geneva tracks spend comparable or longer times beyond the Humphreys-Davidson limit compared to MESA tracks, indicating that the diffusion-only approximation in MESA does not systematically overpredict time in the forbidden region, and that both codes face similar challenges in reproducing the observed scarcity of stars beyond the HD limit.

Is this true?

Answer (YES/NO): YES